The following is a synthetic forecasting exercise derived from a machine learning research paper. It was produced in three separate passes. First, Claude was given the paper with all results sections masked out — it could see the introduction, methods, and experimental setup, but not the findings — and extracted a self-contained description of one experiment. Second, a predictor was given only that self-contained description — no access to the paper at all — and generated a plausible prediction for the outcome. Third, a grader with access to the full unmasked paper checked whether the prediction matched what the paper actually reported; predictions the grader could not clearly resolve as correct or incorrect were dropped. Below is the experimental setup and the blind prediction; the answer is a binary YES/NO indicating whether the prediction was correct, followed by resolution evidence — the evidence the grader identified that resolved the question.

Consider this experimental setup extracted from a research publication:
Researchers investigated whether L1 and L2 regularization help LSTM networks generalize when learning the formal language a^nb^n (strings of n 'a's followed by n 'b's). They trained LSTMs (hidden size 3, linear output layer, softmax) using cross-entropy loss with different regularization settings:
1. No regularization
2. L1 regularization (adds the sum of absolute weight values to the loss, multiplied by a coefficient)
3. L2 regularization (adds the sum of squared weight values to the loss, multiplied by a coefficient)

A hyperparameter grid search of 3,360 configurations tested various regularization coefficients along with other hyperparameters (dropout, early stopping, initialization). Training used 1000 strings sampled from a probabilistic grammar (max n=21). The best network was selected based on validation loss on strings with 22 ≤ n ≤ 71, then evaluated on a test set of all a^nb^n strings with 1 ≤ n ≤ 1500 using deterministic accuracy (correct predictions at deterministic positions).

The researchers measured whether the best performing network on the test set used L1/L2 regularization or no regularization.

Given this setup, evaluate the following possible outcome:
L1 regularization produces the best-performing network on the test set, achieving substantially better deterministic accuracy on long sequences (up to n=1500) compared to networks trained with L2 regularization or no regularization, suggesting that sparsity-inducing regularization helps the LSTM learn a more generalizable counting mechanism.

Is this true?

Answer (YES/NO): NO